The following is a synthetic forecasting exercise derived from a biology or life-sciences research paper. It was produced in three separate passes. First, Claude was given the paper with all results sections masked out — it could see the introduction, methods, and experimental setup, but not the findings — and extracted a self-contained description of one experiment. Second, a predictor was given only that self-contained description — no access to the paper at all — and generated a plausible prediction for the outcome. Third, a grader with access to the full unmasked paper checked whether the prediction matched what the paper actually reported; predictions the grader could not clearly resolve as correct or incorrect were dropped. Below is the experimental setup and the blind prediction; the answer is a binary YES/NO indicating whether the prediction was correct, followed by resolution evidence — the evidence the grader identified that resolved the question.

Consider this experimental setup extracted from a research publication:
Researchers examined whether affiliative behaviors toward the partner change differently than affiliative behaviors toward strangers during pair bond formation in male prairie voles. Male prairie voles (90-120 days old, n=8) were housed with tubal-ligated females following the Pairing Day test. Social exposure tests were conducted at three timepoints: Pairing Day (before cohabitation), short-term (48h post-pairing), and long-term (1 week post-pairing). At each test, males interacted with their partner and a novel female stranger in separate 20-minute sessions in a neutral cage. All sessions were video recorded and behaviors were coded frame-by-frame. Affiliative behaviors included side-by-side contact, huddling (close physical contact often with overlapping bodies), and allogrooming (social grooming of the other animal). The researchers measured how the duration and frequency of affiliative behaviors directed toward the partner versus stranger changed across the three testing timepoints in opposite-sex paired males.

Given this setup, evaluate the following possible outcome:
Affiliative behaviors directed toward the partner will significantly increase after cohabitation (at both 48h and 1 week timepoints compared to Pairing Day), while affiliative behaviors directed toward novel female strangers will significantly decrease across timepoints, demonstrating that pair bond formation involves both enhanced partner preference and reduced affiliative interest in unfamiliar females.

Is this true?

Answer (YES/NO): NO